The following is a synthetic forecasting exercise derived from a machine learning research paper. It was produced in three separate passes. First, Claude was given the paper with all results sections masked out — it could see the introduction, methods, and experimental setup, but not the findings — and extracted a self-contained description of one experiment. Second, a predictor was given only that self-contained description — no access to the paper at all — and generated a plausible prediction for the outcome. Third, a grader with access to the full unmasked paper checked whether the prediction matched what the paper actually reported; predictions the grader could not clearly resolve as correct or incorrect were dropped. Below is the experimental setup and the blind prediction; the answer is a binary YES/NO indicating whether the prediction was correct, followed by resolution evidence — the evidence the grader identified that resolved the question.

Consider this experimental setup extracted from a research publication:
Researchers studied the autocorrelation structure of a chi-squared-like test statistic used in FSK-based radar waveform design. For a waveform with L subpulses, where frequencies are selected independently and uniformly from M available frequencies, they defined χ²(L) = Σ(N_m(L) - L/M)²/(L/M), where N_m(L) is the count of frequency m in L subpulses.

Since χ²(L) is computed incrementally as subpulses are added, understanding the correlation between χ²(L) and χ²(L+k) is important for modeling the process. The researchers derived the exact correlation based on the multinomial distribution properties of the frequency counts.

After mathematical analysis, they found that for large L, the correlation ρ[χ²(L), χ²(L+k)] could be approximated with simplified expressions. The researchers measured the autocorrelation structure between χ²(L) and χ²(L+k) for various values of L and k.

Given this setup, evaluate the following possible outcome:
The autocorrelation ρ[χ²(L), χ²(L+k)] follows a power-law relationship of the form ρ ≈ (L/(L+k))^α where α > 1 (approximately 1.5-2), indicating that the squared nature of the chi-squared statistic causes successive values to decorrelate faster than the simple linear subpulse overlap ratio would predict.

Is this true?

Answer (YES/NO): NO